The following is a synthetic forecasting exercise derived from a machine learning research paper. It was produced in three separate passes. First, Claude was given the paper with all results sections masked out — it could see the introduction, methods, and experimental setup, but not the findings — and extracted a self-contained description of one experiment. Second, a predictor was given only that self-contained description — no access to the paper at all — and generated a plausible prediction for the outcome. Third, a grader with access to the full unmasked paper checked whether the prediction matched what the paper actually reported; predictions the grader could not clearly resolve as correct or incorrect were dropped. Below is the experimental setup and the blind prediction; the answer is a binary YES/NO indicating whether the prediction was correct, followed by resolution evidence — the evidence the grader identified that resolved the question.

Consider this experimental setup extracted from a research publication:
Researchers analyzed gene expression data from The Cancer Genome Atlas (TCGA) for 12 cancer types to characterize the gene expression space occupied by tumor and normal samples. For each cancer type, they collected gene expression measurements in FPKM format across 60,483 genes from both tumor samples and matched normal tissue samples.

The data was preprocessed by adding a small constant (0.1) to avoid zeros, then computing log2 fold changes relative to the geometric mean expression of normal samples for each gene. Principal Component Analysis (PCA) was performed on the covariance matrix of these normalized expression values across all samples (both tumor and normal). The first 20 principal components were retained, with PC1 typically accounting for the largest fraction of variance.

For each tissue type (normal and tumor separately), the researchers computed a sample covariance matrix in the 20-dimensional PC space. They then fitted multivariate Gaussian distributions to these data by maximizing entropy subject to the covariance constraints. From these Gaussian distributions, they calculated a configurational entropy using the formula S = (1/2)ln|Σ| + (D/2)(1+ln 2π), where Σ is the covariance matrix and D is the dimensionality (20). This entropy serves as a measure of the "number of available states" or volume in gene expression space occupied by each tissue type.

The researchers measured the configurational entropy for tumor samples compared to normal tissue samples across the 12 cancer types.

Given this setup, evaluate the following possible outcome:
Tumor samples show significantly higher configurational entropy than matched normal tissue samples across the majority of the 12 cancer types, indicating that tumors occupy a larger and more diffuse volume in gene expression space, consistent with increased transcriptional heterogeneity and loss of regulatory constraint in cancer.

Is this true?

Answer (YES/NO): YES